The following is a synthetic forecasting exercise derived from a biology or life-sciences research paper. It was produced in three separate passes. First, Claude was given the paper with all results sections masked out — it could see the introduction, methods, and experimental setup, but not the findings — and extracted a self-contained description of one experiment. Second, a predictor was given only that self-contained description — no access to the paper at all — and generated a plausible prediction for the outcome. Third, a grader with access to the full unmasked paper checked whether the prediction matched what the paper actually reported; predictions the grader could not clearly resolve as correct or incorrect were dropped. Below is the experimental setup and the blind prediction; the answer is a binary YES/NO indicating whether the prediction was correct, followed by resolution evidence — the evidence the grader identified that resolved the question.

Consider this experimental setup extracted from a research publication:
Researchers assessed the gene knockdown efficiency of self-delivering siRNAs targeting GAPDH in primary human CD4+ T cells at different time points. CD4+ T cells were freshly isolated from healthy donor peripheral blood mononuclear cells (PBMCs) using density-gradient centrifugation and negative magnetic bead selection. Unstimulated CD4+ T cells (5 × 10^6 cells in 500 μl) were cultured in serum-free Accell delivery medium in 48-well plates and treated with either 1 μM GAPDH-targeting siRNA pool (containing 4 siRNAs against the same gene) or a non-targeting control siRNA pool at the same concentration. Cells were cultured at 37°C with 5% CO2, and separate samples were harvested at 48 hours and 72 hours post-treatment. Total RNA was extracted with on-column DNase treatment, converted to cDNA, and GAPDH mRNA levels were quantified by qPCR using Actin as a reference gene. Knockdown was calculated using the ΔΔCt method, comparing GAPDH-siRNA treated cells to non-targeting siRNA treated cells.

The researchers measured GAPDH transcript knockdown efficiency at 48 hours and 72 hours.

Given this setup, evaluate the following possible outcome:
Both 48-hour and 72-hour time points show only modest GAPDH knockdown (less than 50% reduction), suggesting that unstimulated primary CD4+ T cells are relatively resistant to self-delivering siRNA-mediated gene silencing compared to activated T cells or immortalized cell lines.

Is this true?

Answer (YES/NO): NO